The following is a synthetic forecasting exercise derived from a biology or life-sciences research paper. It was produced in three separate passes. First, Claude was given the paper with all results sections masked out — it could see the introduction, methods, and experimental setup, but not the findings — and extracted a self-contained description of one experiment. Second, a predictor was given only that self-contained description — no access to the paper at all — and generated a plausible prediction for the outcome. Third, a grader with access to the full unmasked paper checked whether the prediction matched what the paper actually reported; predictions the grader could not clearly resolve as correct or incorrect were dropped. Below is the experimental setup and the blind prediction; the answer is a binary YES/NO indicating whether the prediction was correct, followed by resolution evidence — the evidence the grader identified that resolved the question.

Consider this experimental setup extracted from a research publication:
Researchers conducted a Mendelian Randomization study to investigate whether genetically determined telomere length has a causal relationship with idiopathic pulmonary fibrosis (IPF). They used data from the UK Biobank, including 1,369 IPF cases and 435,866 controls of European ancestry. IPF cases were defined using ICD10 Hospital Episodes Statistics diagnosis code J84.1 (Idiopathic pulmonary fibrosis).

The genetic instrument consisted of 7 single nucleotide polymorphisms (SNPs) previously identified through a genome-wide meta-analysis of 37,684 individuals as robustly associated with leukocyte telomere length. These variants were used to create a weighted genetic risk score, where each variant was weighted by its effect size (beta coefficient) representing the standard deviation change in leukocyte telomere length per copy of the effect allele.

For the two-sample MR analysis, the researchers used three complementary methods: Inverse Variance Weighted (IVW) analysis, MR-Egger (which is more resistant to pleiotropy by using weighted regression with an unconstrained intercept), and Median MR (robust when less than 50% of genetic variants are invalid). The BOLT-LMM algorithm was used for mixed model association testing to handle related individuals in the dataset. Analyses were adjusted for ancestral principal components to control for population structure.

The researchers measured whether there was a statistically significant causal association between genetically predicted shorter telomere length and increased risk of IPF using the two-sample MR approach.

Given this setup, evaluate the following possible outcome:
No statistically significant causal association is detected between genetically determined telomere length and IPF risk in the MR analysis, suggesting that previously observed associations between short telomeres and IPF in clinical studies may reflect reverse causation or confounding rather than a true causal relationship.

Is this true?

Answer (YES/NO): NO